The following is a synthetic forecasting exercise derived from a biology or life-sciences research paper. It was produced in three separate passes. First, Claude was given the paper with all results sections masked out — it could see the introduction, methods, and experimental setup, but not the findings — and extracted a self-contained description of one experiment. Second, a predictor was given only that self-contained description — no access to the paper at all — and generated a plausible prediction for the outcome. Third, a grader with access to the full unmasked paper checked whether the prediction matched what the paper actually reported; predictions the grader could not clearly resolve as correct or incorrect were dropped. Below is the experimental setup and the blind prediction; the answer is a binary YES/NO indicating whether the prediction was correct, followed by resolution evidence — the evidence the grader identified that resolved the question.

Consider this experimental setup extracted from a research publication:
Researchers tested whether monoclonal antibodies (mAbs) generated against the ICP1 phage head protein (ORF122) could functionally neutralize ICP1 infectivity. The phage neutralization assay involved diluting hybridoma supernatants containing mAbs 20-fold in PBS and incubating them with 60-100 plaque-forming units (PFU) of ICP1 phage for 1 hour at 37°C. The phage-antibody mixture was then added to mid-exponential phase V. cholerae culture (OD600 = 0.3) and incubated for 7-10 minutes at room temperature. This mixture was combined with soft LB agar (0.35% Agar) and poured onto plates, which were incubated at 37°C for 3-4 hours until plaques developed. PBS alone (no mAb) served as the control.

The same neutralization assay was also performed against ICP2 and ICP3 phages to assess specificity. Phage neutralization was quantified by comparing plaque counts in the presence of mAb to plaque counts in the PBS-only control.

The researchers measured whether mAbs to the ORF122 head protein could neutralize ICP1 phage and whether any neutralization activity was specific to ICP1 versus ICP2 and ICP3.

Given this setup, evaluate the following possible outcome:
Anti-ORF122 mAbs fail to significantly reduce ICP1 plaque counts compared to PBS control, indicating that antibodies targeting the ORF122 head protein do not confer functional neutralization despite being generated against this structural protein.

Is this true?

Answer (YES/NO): NO